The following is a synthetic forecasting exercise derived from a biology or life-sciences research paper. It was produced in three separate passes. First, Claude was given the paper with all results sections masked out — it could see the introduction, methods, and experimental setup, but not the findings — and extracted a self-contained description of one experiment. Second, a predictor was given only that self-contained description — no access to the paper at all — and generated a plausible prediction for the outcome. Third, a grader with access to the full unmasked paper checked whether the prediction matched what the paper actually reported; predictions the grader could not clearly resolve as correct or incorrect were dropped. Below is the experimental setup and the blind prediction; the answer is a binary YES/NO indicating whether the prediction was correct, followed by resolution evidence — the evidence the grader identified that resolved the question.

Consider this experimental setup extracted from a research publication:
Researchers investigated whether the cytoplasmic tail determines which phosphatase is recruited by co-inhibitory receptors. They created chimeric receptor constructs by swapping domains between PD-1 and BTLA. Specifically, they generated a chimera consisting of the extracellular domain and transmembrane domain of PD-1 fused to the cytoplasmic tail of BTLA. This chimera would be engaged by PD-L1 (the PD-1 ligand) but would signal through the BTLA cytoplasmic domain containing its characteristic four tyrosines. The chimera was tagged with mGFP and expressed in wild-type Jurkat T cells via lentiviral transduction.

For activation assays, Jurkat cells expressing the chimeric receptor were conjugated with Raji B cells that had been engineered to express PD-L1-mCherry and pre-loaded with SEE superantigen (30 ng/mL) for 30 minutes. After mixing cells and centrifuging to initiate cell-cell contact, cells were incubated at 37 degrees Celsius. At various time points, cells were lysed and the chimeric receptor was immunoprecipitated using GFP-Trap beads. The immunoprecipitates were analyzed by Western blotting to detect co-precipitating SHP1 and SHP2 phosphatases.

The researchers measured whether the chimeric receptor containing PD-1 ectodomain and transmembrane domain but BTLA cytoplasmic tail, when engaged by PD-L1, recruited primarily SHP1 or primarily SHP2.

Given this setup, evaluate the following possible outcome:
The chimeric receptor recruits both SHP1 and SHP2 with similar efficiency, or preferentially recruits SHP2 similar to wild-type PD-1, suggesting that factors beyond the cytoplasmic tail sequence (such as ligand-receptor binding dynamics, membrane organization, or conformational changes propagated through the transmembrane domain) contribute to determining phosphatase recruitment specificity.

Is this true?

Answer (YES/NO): NO